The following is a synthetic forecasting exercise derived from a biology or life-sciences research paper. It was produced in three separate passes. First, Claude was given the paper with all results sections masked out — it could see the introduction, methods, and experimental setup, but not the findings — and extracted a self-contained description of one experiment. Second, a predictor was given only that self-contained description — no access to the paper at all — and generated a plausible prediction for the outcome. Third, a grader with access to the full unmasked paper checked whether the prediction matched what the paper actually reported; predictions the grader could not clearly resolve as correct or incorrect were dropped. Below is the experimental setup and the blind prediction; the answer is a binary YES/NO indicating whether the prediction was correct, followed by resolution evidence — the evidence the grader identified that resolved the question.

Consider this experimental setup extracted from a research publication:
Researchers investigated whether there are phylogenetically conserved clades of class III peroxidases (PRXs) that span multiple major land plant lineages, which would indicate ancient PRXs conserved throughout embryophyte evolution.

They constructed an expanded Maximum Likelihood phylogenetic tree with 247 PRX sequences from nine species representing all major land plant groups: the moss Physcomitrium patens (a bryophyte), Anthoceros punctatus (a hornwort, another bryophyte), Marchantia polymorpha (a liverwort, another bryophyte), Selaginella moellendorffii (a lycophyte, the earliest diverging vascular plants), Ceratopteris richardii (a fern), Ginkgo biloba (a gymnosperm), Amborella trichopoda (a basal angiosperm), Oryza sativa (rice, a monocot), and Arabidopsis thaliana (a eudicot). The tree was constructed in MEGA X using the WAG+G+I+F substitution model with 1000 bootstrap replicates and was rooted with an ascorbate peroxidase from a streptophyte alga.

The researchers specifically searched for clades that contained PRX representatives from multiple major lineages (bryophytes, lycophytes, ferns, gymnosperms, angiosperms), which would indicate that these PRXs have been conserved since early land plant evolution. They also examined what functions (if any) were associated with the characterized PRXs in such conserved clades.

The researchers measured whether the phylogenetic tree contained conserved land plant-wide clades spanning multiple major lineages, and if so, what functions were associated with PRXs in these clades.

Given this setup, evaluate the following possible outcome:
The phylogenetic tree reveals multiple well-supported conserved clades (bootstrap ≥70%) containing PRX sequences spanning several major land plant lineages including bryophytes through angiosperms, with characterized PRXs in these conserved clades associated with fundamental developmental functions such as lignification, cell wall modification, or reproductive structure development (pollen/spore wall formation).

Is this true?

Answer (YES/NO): NO